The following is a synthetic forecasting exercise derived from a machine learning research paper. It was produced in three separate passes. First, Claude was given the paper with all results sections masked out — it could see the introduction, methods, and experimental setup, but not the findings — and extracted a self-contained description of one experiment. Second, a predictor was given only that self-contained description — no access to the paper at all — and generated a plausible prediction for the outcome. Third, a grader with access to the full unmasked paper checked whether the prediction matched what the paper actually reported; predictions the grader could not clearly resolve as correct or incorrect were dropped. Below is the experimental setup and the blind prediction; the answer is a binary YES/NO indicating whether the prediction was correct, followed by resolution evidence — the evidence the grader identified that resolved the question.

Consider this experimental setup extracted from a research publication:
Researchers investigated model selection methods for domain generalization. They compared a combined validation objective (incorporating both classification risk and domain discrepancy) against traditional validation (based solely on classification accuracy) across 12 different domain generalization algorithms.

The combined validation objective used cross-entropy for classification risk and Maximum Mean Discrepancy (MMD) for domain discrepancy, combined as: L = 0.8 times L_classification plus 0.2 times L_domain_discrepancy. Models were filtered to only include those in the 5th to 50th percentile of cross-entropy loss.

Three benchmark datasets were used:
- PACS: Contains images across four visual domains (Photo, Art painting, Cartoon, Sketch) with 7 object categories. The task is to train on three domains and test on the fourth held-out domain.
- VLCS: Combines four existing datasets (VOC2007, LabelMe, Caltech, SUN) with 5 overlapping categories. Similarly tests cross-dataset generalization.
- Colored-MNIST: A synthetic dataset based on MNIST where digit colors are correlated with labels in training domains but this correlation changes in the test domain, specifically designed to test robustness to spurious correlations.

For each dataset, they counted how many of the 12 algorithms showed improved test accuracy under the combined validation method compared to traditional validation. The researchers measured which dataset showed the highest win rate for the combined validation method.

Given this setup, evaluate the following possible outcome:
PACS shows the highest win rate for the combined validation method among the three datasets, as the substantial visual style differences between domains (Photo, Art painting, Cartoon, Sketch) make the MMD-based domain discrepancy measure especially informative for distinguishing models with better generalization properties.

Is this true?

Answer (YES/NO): NO